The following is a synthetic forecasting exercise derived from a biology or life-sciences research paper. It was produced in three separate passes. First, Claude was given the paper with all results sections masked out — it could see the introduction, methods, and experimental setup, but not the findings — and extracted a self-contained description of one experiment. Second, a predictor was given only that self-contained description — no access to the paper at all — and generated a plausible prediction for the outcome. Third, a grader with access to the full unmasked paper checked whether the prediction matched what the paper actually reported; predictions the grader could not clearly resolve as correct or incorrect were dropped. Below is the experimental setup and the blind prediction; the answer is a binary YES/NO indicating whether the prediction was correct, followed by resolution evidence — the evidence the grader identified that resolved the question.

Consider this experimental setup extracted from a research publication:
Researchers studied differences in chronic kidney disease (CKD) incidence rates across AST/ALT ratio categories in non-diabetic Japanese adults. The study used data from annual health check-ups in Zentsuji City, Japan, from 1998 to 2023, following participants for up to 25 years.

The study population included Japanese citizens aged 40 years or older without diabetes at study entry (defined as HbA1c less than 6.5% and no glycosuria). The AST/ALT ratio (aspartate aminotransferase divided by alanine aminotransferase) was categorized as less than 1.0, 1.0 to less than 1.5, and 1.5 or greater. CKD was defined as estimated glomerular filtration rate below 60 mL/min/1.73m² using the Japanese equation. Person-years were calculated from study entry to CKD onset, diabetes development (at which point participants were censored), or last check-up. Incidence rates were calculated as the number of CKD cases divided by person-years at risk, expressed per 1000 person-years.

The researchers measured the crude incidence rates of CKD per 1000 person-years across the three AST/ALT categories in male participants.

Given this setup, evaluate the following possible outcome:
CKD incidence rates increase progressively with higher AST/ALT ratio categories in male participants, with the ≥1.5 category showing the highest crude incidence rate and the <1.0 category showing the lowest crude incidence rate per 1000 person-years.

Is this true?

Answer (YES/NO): YES